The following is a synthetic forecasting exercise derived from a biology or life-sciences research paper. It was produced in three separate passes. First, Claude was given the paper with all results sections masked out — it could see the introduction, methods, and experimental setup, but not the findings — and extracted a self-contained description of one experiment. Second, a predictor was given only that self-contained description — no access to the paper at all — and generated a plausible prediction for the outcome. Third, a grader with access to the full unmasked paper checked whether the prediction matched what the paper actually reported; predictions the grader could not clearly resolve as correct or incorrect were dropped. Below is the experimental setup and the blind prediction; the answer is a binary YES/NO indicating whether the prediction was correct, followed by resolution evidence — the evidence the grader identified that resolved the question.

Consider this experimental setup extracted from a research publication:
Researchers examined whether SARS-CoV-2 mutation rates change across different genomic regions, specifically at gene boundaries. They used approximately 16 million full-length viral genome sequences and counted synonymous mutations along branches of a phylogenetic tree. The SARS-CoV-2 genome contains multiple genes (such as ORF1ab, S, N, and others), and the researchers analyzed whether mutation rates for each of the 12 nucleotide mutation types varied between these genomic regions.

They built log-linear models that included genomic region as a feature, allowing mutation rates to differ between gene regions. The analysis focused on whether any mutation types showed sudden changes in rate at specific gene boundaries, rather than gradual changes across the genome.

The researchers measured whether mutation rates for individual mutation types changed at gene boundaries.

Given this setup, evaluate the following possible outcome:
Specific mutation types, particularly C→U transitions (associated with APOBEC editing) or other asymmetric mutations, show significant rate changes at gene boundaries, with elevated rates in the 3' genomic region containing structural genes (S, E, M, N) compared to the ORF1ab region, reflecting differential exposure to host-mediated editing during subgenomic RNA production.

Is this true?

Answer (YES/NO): NO